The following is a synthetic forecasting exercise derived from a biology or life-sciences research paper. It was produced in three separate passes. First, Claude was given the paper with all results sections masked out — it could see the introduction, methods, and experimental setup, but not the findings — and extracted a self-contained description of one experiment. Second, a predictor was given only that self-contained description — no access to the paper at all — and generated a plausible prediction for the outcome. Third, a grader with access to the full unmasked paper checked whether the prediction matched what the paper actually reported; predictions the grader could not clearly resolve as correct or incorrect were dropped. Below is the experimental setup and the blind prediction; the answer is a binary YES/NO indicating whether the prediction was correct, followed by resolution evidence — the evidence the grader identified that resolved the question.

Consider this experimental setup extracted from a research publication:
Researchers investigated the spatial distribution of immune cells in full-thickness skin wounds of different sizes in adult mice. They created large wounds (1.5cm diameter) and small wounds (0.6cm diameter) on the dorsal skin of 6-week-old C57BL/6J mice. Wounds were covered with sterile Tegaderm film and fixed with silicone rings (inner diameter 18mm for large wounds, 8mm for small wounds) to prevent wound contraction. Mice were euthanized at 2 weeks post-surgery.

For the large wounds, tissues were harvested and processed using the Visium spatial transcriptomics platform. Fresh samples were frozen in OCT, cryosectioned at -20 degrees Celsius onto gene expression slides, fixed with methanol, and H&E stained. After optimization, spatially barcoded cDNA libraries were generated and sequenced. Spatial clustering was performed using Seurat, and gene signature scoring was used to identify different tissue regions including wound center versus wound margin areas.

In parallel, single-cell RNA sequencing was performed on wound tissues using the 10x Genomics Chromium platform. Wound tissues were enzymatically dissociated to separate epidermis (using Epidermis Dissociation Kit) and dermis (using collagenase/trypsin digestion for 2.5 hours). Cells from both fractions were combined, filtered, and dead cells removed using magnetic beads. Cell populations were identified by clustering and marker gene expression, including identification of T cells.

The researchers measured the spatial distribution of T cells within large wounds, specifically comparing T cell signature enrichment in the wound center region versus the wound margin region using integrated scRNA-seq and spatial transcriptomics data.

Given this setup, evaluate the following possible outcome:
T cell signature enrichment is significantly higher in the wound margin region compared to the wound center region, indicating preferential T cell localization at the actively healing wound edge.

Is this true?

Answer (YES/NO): NO